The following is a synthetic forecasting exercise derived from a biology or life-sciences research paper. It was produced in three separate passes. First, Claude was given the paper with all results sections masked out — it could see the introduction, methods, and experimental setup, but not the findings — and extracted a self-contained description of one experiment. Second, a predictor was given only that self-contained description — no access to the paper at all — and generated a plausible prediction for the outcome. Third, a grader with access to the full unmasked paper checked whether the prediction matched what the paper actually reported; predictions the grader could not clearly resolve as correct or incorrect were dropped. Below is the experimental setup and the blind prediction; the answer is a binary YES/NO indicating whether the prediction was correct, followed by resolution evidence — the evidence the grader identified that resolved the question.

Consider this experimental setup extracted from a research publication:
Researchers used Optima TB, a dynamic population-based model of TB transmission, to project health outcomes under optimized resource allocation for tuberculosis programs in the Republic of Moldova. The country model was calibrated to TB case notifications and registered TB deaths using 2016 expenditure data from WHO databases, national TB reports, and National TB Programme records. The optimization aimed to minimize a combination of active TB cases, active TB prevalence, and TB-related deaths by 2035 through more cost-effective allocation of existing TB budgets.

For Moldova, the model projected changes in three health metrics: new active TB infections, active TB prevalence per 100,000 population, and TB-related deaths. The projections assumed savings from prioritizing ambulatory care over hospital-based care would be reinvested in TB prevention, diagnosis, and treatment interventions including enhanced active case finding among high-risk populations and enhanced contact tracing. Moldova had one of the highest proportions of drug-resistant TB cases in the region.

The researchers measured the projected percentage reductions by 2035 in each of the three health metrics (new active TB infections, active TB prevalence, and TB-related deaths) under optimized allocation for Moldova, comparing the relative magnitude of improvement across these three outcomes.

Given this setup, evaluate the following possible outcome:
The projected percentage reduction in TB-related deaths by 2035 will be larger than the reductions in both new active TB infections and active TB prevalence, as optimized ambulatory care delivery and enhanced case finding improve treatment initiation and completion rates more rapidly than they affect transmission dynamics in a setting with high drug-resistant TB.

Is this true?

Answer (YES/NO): YES